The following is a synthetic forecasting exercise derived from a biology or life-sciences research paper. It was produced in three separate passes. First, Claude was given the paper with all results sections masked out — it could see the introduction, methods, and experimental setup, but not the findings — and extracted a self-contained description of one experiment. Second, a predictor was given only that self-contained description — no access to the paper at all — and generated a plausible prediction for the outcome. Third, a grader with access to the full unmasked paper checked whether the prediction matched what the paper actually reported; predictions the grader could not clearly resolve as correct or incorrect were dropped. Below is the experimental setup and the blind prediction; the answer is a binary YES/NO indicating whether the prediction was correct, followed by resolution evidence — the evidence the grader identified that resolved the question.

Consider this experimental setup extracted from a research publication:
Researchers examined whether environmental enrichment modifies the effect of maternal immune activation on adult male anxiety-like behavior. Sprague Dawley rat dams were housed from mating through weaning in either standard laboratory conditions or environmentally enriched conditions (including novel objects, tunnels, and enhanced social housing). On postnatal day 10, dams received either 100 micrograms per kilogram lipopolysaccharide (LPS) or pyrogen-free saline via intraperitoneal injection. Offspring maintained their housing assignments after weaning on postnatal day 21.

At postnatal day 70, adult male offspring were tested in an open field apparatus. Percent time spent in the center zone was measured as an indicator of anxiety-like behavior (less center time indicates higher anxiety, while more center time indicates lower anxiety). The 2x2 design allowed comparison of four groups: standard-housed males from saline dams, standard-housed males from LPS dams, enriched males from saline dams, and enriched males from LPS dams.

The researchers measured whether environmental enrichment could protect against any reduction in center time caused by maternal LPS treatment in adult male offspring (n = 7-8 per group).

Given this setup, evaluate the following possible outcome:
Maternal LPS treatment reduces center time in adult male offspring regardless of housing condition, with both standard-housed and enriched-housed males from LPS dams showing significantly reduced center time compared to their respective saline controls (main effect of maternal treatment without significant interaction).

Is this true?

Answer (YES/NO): NO